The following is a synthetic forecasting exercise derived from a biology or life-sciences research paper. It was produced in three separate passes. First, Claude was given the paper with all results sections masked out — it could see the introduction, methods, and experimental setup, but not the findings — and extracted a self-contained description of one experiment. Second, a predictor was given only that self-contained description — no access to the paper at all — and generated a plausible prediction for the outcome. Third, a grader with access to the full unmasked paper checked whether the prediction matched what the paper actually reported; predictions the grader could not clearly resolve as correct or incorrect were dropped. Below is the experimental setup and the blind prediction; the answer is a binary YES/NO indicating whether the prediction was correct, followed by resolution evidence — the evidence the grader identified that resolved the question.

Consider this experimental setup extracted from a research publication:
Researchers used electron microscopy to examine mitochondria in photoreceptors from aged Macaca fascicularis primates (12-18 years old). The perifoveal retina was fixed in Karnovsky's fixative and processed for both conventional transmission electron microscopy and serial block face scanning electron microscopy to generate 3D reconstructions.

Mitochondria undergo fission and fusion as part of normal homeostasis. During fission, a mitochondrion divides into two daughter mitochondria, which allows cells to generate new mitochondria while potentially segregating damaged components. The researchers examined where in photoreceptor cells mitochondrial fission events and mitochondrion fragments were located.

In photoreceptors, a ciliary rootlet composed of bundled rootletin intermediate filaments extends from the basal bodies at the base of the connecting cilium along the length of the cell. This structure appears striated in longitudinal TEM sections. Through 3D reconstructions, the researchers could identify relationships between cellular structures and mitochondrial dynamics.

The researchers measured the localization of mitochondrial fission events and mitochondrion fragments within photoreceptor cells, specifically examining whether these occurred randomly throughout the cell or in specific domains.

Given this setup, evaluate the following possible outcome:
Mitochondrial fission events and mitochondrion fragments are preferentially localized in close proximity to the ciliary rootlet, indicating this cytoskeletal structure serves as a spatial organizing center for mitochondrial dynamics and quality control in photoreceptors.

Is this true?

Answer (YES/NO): YES